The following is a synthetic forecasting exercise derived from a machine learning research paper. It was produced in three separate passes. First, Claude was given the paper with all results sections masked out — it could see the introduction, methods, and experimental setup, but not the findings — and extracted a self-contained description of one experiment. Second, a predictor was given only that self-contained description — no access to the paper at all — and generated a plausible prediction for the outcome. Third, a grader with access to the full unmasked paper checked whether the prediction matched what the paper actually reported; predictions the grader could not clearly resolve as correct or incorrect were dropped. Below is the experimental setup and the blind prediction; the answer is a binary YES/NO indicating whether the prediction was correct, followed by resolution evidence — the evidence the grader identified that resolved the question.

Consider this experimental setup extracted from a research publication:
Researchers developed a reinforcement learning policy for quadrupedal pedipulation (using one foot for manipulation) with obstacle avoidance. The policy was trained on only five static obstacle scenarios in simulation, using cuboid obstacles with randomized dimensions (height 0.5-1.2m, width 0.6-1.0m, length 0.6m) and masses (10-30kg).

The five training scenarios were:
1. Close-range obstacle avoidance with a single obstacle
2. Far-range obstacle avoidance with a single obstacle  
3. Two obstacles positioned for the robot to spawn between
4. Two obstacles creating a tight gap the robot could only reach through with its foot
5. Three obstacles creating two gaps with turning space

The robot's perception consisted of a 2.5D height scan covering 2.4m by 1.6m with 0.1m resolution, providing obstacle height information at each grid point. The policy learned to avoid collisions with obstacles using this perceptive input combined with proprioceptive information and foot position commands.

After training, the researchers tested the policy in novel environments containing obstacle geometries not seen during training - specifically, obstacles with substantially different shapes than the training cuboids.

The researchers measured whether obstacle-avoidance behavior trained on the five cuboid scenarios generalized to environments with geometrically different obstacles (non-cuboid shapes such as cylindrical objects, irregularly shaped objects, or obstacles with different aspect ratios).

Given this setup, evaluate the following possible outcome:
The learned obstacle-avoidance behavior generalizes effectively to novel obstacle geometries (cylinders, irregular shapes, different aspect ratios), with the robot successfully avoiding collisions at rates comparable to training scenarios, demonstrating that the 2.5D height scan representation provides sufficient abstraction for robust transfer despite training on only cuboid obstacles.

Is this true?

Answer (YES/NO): YES